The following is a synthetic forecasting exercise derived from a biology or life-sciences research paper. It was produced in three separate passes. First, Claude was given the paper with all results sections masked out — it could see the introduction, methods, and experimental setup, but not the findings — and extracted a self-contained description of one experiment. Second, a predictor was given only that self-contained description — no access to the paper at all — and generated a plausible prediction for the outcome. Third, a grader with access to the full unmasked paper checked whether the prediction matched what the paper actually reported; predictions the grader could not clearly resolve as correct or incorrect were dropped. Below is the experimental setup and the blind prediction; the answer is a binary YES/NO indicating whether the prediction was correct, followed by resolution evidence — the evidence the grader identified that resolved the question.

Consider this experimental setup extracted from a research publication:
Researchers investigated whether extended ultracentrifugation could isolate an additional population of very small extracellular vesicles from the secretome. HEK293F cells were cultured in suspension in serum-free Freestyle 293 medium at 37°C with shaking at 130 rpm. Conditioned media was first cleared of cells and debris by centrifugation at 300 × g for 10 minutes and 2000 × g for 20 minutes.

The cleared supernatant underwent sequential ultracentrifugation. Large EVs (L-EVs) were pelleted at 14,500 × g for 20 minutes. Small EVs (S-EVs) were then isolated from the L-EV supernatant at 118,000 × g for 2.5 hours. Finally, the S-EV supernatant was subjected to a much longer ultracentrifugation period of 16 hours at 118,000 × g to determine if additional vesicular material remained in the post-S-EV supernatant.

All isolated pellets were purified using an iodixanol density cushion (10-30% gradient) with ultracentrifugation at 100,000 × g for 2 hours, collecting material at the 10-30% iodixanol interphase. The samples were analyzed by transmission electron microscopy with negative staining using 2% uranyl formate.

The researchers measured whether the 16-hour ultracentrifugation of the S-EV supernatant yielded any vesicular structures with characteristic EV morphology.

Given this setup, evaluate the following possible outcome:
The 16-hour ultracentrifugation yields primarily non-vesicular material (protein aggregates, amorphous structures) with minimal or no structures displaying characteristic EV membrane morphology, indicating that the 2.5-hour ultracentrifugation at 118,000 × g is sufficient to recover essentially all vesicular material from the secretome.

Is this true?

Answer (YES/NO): NO